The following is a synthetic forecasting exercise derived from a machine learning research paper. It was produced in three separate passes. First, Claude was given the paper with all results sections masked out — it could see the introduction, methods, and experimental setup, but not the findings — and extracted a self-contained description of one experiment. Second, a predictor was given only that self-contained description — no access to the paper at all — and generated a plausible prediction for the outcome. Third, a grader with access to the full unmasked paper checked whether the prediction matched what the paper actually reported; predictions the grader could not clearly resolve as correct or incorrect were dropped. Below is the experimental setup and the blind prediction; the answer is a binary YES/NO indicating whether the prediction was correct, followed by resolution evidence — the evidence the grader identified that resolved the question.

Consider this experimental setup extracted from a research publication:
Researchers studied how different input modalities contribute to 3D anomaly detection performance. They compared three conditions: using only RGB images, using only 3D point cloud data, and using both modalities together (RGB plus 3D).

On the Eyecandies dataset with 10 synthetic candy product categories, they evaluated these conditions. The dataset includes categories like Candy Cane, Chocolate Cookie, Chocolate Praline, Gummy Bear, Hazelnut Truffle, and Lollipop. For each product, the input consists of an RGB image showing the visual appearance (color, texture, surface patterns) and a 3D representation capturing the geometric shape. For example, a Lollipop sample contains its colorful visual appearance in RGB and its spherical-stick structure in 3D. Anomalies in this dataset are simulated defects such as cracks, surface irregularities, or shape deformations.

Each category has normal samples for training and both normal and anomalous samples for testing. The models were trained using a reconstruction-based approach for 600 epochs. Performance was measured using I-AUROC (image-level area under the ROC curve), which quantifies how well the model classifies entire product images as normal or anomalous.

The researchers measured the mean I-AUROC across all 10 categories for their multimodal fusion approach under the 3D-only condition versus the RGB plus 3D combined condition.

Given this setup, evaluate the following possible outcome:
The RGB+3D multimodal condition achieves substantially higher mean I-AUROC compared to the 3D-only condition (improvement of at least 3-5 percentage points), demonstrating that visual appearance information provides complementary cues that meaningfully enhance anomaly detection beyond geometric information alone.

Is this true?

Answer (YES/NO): YES